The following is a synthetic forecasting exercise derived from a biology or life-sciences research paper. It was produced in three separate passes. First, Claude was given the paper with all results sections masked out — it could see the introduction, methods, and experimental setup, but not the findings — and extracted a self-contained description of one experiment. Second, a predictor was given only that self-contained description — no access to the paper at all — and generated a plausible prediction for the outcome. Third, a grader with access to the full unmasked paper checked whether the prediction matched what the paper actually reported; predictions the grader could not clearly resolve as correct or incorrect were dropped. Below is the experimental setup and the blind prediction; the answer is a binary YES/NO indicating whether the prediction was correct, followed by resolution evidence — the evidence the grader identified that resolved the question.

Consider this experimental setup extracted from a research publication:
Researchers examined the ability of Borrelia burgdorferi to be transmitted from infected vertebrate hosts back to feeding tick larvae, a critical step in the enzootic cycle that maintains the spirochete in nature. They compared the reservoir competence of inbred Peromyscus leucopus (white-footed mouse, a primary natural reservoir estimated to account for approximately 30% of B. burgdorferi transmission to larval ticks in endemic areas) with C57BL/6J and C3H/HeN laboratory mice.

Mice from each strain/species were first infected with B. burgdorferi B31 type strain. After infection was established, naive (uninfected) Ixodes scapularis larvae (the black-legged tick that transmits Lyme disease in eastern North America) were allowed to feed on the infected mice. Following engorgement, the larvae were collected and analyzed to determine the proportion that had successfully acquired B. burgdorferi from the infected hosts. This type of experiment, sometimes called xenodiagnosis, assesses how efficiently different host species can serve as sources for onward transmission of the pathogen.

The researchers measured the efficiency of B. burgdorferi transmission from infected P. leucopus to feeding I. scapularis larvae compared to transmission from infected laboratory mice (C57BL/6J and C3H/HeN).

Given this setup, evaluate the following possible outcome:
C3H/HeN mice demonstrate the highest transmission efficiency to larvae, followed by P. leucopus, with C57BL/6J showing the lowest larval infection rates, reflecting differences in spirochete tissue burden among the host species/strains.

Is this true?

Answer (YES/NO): NO